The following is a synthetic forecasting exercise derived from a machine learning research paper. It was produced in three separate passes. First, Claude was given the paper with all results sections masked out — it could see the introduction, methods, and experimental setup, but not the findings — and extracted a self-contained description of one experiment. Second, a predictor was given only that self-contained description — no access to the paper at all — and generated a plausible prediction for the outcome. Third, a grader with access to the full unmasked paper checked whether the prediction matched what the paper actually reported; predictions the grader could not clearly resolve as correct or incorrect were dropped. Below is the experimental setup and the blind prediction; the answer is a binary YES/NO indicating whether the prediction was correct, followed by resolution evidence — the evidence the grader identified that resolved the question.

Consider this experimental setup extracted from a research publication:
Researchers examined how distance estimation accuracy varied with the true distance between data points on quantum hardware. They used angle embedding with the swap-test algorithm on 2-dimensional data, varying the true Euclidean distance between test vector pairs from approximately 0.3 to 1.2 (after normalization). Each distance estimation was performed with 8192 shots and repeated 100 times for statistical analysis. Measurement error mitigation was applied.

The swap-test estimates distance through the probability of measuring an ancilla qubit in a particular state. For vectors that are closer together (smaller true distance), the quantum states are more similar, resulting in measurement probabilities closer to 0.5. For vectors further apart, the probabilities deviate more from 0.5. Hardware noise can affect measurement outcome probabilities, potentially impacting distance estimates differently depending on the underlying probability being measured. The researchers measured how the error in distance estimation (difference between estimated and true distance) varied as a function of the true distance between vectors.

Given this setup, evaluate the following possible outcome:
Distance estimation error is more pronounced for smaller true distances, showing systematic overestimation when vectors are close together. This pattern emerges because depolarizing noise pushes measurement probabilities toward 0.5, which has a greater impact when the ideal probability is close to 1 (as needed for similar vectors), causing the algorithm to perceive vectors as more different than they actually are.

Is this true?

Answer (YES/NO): NO